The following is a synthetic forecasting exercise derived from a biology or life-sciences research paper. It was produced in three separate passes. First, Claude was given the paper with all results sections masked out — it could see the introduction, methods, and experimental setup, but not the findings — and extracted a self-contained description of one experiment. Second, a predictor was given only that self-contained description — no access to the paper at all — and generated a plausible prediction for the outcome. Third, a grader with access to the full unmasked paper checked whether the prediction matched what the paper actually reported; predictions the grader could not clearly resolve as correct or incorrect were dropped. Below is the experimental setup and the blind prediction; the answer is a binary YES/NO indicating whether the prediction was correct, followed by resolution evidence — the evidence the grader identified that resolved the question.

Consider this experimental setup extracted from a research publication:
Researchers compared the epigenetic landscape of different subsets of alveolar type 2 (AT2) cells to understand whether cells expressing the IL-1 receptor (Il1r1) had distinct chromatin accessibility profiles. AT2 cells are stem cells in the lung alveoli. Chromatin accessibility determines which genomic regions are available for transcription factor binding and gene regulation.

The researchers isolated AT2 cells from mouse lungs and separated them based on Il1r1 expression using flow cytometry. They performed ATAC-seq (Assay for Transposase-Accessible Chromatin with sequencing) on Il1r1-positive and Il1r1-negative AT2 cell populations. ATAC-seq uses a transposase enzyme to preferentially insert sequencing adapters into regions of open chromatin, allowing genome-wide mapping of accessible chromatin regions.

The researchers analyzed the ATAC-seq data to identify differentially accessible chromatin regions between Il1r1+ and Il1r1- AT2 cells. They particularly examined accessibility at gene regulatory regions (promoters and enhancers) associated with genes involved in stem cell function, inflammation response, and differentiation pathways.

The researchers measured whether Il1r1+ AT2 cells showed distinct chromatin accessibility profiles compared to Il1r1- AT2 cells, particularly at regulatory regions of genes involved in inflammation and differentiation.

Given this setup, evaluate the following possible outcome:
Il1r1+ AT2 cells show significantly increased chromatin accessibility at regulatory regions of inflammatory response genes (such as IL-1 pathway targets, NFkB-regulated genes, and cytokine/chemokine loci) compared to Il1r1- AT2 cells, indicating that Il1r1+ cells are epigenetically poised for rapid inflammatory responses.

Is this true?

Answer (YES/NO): YES